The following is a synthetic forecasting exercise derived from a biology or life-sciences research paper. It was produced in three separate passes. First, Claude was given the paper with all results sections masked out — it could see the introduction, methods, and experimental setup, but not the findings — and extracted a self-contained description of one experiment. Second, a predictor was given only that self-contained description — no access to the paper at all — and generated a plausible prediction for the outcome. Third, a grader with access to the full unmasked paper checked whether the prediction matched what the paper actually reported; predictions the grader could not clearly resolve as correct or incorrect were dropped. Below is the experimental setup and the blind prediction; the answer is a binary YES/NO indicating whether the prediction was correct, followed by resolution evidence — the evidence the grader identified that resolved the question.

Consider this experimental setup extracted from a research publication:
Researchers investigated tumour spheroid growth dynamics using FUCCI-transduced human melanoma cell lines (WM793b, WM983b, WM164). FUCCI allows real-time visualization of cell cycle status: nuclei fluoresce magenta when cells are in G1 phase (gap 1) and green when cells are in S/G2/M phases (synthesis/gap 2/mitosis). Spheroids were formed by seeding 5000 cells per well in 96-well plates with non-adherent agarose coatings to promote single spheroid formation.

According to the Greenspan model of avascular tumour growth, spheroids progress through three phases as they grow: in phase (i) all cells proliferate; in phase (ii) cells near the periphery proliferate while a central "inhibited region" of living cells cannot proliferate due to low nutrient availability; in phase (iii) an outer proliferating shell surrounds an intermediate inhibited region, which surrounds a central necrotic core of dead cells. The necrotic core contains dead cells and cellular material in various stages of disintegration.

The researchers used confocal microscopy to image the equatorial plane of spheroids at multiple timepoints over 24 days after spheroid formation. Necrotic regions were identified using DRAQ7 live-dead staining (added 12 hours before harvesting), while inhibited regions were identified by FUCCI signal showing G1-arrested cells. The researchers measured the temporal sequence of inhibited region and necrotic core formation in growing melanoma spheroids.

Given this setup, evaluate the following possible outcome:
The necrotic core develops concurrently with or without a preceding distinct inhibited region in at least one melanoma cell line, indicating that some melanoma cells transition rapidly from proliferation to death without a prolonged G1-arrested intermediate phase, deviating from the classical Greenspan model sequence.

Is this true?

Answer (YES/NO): NO